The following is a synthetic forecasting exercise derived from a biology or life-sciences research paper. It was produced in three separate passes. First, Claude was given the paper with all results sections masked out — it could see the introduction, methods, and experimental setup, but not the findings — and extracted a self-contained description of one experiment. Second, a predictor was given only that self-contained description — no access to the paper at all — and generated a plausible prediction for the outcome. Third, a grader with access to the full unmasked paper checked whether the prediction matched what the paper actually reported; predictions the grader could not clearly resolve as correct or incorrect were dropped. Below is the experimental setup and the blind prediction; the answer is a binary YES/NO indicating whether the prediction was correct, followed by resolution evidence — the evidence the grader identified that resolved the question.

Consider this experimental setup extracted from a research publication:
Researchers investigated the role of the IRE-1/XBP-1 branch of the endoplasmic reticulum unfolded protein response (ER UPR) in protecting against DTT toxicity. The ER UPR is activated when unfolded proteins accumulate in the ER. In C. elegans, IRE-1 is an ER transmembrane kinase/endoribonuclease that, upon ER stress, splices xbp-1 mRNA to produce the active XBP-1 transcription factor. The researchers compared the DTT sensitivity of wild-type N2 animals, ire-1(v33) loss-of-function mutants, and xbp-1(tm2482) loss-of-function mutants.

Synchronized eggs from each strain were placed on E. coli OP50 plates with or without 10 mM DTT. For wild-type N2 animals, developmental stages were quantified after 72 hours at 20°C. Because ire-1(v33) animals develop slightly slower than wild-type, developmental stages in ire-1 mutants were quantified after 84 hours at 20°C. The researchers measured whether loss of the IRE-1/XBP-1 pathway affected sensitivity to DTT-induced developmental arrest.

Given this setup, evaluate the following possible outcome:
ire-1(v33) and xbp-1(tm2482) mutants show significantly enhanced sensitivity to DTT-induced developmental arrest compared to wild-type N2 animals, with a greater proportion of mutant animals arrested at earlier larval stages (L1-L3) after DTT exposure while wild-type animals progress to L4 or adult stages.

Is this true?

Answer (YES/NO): NO